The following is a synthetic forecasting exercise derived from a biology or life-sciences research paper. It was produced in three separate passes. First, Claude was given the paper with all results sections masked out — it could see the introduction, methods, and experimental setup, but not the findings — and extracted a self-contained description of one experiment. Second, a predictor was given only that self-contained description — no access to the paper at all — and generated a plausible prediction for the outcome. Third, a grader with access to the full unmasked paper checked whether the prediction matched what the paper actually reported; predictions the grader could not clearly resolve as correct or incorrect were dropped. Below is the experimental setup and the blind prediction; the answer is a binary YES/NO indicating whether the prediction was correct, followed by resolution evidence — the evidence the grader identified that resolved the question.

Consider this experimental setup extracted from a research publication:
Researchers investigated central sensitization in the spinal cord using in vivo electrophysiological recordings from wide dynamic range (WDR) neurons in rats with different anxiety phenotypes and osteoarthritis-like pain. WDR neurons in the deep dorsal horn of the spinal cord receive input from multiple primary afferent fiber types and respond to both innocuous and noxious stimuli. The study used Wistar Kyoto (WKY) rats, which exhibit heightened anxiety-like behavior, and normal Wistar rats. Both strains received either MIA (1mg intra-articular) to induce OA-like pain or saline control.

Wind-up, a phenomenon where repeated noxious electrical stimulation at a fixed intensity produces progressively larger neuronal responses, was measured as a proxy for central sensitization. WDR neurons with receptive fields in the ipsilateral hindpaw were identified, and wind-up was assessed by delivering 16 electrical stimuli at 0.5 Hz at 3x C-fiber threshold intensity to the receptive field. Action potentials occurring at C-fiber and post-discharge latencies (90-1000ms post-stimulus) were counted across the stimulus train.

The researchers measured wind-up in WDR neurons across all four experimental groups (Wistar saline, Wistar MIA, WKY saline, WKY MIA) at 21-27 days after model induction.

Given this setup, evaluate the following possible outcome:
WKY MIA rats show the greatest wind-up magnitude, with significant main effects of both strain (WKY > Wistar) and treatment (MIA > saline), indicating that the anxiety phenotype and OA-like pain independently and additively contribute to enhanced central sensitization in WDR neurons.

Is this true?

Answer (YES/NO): NO